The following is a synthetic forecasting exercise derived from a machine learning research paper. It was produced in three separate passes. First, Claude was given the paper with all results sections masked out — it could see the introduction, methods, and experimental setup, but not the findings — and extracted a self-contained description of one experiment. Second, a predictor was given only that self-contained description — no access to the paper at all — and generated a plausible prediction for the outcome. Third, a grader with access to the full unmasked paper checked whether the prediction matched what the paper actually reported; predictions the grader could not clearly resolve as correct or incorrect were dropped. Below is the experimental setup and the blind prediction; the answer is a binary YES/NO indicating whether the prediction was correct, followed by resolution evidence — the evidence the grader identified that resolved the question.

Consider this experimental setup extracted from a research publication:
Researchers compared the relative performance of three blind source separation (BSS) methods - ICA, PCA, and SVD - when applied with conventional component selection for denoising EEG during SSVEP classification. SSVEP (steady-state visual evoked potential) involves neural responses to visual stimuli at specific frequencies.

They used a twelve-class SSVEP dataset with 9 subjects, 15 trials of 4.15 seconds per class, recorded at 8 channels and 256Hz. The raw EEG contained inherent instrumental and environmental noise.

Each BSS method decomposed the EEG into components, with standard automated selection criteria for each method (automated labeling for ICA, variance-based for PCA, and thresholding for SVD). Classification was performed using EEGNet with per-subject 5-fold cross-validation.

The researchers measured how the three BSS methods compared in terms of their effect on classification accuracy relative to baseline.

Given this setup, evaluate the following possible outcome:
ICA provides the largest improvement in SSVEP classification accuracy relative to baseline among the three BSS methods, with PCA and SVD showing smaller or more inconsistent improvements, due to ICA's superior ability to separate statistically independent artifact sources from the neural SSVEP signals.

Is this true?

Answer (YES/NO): NO